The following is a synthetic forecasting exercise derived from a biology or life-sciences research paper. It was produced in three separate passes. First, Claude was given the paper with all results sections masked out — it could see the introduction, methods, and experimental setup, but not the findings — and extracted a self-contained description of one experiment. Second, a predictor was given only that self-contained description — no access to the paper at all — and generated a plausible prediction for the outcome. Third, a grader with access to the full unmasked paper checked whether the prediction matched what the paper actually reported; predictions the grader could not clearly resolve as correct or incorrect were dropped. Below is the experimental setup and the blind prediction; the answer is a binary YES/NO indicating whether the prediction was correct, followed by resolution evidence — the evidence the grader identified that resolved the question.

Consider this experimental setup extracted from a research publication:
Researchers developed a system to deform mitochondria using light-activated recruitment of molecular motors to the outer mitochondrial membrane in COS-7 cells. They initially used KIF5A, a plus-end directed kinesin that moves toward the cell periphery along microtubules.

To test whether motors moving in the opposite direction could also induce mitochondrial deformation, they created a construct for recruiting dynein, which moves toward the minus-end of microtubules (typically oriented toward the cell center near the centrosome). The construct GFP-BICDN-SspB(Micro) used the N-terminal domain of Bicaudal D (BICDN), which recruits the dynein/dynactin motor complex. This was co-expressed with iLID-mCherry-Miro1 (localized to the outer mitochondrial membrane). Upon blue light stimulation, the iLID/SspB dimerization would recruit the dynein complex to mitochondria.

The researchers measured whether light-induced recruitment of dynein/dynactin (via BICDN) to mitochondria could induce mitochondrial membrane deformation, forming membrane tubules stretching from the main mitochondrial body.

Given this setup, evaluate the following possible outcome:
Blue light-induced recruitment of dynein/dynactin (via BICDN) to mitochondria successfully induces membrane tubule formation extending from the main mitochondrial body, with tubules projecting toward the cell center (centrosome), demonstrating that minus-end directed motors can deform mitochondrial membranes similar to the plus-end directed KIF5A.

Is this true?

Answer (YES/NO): YES